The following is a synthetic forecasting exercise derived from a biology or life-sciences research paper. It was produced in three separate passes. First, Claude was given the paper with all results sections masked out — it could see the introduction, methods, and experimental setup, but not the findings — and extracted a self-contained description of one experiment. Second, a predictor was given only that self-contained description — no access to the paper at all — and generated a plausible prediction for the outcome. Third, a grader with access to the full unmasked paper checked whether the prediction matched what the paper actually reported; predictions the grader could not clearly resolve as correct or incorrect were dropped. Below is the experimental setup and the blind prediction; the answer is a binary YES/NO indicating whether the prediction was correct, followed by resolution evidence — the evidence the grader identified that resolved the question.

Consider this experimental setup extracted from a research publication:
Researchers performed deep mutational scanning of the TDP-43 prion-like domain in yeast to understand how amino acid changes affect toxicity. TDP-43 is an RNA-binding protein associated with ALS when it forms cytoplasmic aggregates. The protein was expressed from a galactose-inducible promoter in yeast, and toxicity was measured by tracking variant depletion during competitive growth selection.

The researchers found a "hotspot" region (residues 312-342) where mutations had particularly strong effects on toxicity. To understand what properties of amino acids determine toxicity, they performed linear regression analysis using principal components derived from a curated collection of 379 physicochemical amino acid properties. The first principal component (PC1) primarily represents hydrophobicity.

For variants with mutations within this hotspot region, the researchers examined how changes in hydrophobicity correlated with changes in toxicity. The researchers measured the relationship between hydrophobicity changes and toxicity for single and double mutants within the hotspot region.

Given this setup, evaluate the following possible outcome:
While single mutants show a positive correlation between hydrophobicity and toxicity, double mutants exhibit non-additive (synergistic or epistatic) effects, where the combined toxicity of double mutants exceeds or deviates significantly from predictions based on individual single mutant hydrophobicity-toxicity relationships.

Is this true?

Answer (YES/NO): NO